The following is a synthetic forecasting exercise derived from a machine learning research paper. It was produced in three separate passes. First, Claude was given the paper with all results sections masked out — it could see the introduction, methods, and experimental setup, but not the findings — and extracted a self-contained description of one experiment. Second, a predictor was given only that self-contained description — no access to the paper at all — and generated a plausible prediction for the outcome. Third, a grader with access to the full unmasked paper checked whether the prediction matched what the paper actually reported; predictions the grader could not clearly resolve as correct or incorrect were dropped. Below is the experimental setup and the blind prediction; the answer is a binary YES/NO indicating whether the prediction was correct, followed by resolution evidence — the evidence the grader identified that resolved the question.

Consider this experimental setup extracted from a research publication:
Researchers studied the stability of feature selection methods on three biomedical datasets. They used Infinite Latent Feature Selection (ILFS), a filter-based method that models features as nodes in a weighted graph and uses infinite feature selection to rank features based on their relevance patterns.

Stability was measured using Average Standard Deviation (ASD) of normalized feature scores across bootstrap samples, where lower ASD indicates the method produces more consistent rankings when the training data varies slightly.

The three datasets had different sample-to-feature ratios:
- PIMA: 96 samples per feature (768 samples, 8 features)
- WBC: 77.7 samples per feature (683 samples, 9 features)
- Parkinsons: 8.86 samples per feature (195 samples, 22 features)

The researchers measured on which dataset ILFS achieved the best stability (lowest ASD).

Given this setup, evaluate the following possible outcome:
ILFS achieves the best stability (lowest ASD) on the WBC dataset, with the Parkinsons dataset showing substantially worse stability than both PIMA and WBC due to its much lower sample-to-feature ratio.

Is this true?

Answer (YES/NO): NO